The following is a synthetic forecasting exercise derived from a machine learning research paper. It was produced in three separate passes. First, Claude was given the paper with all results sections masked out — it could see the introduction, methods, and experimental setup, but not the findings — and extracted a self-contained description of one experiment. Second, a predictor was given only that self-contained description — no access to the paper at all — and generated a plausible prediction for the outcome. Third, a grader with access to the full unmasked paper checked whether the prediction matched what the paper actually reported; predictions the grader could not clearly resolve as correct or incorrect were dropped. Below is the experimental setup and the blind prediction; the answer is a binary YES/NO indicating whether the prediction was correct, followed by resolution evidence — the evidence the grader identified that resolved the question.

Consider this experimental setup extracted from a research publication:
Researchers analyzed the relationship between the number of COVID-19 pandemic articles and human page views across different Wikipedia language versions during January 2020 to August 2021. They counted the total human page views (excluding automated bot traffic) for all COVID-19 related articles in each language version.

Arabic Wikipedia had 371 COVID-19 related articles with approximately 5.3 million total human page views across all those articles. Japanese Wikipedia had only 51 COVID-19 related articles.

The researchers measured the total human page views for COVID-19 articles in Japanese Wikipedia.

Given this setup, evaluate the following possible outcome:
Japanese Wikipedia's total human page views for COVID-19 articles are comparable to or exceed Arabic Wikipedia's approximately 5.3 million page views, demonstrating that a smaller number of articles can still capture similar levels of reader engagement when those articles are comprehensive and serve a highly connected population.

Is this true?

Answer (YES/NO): YES